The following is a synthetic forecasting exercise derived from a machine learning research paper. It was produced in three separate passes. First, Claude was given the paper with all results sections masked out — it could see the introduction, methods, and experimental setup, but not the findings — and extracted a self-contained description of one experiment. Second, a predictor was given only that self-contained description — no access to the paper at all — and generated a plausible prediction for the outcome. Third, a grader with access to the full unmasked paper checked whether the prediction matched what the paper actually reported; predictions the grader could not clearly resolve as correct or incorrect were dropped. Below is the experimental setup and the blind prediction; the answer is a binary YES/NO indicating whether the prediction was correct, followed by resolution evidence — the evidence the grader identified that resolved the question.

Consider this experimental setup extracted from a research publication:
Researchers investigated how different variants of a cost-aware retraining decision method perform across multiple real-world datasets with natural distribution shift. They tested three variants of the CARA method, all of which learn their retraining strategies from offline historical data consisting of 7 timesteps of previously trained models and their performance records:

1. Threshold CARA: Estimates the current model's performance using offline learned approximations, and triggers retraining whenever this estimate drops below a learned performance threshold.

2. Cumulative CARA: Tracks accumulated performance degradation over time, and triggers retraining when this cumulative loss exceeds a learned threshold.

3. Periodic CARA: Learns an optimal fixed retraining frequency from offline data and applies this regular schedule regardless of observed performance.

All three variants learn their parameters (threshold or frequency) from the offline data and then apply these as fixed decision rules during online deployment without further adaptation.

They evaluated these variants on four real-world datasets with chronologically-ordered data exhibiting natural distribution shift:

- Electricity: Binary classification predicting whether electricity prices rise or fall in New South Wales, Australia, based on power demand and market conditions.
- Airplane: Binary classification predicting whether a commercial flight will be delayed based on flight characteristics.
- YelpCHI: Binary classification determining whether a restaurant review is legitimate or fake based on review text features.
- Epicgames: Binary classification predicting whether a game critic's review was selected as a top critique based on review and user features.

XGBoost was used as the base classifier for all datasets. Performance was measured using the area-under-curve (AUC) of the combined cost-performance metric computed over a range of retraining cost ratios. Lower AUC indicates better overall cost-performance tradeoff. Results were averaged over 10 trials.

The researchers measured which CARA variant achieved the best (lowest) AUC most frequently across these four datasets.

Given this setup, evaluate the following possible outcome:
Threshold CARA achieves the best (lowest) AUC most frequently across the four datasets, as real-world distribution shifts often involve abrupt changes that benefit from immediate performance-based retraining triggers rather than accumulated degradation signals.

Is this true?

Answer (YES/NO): YES